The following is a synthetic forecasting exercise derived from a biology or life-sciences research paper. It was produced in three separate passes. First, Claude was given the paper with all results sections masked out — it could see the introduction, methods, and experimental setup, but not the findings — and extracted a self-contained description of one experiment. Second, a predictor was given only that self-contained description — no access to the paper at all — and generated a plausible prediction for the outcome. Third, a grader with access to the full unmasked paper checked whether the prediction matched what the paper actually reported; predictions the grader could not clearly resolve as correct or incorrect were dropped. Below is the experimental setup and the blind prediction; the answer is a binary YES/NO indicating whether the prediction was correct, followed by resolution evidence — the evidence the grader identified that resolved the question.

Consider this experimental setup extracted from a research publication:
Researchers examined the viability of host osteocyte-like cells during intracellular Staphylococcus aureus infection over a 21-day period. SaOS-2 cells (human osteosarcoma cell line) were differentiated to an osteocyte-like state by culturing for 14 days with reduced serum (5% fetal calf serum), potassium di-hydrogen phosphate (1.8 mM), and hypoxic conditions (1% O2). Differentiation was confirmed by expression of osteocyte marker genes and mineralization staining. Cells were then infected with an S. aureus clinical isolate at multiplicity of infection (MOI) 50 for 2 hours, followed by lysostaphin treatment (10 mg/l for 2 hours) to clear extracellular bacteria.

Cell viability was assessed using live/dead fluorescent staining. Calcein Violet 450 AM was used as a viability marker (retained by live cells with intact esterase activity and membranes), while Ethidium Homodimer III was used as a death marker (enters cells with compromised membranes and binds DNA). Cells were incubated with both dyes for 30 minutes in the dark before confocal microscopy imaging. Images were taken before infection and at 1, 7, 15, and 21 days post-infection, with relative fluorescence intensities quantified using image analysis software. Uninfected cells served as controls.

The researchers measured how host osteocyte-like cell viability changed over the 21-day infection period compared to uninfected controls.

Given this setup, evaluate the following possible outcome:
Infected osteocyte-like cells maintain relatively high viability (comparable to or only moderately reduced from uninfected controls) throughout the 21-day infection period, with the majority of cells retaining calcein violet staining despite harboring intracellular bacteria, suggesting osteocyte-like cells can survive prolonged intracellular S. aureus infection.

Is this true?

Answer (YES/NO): YES